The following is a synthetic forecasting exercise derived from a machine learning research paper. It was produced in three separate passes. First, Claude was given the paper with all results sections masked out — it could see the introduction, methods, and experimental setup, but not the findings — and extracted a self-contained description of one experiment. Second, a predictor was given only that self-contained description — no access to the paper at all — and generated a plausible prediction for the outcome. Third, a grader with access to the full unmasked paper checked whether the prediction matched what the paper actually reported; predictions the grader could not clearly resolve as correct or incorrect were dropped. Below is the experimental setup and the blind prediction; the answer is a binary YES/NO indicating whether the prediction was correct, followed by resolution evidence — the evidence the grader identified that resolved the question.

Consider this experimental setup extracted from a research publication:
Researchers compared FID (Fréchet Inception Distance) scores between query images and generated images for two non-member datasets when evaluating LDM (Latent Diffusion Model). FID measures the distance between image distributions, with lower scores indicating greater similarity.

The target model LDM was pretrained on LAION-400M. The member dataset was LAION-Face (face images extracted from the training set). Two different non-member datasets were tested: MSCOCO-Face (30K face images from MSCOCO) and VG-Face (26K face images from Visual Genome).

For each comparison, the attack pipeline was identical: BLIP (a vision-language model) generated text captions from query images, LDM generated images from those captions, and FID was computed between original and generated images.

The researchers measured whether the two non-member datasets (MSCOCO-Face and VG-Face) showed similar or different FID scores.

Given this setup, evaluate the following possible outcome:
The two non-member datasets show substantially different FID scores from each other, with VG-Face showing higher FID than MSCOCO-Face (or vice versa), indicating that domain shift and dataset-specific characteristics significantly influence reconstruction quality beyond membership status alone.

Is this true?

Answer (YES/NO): NO